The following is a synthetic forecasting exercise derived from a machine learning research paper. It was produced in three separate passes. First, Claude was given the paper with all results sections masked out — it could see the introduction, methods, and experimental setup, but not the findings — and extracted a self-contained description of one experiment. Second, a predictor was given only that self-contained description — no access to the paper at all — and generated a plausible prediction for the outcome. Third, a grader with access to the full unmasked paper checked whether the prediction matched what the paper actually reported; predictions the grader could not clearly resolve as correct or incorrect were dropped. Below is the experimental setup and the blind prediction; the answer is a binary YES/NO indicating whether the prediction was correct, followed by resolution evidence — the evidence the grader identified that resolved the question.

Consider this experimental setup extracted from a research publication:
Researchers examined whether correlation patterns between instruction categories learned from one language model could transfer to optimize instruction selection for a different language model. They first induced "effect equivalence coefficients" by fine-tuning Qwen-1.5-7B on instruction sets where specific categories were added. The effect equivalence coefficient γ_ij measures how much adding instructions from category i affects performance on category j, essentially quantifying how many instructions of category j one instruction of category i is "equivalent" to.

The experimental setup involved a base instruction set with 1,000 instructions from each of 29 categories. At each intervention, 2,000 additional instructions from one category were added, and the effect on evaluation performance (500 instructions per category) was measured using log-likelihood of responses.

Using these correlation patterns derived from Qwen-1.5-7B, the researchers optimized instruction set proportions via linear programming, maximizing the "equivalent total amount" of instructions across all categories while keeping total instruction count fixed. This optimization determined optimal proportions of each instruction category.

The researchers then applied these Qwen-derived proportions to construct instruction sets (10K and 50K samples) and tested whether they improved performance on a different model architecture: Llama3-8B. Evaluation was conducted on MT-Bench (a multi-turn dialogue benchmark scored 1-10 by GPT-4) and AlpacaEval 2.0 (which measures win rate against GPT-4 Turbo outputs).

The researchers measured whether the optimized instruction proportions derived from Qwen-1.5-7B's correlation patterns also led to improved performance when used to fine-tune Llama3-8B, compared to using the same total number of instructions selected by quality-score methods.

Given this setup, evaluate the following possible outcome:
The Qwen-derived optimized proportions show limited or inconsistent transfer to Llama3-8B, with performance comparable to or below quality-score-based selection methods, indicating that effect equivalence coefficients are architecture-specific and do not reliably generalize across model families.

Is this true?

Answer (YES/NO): NO